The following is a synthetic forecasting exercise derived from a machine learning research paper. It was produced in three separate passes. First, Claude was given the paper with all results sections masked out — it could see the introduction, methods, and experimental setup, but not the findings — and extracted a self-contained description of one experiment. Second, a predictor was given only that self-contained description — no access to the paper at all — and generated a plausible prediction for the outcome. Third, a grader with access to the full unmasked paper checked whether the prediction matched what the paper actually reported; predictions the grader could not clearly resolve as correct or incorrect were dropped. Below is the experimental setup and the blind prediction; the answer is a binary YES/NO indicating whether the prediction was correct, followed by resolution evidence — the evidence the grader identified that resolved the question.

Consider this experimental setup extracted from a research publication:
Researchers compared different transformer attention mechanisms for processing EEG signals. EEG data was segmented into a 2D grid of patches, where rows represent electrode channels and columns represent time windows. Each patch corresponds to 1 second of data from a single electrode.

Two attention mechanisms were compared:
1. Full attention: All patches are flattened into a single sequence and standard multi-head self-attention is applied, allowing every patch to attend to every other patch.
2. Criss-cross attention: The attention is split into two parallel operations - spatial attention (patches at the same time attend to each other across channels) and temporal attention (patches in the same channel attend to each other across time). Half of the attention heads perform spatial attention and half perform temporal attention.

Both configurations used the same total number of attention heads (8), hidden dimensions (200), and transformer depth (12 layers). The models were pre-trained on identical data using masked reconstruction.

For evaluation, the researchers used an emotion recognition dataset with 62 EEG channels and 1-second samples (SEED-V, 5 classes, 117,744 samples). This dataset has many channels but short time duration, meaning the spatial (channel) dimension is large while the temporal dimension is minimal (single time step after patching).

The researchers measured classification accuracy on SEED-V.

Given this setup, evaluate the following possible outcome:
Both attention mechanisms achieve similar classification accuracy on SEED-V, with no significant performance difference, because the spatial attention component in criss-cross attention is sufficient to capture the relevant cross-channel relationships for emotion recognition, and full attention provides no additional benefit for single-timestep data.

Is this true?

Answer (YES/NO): NO